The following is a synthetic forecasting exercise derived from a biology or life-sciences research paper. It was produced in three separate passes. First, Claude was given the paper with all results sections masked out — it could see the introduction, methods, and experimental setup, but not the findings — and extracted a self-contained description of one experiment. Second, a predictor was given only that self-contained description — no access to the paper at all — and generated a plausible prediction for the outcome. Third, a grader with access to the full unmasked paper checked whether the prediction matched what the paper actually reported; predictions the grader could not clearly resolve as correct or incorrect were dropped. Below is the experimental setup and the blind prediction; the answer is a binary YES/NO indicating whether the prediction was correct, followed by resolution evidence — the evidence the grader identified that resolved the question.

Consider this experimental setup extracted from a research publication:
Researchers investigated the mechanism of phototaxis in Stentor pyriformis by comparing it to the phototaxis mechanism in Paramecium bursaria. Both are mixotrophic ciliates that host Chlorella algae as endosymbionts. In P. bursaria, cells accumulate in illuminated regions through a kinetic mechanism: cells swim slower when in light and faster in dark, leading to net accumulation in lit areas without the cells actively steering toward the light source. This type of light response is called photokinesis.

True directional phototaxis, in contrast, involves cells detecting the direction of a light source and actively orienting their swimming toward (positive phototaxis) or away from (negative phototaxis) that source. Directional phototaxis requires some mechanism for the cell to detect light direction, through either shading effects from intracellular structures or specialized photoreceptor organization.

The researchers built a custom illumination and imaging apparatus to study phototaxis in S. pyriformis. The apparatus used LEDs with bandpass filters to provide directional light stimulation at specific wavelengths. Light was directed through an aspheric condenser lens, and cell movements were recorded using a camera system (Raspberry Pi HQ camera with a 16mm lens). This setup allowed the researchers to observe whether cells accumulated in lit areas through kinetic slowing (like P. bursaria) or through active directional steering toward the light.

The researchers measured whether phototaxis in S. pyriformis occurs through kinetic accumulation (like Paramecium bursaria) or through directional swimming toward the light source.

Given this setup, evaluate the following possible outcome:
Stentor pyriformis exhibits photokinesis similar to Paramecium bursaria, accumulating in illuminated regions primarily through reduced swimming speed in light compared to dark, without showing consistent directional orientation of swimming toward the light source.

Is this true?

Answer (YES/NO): NO